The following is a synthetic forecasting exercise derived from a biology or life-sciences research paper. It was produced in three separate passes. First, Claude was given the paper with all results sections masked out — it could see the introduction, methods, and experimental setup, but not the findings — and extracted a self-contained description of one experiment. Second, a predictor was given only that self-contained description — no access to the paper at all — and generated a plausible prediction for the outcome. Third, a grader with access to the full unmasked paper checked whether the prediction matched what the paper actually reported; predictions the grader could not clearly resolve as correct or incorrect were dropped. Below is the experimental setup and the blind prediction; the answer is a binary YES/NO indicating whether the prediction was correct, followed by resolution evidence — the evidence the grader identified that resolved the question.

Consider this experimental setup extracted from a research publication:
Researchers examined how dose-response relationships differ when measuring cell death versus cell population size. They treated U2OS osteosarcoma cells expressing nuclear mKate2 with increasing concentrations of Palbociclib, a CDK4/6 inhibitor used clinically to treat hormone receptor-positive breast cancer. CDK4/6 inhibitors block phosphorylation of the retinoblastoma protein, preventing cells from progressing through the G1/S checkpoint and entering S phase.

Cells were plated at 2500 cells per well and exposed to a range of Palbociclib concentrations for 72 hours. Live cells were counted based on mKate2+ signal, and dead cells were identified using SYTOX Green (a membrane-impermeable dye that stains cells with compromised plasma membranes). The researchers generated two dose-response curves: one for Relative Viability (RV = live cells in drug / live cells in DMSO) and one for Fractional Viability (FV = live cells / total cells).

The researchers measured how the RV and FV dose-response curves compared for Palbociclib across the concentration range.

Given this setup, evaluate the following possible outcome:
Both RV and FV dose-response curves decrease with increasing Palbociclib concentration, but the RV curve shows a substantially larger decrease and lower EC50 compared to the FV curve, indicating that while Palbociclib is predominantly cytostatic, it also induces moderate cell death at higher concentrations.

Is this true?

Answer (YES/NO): NO